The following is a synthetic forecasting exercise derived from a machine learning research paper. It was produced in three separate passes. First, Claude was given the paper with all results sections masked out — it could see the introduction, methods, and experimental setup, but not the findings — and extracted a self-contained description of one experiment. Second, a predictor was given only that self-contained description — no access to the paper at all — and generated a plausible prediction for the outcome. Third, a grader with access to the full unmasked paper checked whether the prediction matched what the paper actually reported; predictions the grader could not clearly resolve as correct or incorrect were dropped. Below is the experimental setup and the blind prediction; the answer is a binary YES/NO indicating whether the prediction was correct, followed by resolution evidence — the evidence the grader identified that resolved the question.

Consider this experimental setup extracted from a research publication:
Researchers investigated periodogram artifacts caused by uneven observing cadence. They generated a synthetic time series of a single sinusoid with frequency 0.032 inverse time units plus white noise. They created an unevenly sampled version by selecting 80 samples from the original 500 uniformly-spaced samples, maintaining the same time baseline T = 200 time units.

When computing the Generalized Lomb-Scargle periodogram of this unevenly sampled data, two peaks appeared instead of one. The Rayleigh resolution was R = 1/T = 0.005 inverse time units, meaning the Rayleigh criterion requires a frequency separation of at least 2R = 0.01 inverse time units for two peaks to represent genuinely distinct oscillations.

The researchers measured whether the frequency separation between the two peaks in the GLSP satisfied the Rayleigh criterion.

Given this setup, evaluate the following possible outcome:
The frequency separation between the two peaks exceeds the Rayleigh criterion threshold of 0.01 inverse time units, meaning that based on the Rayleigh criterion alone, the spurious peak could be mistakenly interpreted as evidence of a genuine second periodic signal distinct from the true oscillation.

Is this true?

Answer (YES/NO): NO